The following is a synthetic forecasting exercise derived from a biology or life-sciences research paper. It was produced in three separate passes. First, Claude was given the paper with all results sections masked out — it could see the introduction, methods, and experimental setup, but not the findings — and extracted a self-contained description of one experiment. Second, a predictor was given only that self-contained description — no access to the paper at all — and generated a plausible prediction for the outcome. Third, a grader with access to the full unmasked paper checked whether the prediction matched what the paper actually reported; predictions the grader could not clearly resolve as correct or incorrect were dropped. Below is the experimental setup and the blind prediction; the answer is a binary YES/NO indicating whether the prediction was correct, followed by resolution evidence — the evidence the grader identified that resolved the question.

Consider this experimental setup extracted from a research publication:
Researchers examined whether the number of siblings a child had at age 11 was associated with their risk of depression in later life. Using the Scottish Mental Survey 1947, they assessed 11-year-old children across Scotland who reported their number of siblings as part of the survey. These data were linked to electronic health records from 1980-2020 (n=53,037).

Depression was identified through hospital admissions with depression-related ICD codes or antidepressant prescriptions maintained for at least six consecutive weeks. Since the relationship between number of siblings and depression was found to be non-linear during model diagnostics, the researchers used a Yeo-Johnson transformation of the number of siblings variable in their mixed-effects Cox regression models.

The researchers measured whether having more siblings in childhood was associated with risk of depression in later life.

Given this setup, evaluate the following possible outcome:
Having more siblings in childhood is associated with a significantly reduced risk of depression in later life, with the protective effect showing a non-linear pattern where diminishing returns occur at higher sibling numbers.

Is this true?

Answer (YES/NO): NO